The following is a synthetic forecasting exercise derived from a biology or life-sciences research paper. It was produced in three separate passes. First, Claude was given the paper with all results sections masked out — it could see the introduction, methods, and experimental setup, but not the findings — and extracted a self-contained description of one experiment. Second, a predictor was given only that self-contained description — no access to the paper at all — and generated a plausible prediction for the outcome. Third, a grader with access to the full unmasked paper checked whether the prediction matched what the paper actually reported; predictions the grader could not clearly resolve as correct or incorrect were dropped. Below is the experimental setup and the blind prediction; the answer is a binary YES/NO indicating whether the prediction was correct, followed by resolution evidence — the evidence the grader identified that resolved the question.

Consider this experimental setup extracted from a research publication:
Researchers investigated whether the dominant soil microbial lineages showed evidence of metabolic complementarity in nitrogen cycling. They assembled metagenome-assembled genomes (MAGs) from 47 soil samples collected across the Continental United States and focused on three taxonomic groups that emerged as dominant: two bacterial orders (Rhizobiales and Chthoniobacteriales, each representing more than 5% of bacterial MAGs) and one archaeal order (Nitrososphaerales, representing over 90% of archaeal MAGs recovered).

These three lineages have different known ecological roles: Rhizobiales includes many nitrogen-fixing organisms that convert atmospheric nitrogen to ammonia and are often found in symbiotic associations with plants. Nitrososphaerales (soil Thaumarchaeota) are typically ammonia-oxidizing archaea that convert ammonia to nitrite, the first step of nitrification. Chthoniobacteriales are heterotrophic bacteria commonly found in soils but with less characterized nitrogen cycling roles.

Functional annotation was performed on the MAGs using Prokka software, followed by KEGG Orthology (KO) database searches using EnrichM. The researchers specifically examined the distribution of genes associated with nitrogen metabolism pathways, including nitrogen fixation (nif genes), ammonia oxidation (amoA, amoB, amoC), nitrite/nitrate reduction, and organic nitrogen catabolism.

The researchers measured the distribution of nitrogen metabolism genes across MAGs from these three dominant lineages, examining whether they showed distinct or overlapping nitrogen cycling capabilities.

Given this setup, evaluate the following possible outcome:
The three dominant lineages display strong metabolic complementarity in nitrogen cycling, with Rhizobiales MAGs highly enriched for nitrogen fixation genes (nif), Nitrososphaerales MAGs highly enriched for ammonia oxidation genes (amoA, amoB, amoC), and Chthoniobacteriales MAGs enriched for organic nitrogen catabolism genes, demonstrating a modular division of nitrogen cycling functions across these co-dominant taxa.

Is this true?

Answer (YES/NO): NO